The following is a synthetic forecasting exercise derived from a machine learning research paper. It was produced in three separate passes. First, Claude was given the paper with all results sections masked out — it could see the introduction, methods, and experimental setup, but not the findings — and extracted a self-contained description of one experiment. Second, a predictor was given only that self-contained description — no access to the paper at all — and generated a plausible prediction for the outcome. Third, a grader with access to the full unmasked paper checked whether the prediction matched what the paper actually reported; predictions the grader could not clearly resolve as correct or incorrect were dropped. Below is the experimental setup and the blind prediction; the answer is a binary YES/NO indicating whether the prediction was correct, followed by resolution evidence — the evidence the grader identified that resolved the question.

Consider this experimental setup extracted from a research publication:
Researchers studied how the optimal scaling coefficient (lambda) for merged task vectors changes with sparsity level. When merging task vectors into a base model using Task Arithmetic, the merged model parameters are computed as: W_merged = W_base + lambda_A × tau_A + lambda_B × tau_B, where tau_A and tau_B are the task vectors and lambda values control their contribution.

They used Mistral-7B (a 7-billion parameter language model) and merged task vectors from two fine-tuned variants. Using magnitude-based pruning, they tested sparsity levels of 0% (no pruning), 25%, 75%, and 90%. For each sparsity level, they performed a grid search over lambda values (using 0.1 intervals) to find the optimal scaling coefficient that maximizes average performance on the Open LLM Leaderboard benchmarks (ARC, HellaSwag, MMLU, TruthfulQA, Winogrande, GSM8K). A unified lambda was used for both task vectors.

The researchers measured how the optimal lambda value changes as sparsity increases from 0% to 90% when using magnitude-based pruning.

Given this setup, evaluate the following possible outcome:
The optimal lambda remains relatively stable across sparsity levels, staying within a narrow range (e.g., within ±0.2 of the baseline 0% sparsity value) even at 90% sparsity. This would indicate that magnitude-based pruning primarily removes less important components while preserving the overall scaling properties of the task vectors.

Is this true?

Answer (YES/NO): NO